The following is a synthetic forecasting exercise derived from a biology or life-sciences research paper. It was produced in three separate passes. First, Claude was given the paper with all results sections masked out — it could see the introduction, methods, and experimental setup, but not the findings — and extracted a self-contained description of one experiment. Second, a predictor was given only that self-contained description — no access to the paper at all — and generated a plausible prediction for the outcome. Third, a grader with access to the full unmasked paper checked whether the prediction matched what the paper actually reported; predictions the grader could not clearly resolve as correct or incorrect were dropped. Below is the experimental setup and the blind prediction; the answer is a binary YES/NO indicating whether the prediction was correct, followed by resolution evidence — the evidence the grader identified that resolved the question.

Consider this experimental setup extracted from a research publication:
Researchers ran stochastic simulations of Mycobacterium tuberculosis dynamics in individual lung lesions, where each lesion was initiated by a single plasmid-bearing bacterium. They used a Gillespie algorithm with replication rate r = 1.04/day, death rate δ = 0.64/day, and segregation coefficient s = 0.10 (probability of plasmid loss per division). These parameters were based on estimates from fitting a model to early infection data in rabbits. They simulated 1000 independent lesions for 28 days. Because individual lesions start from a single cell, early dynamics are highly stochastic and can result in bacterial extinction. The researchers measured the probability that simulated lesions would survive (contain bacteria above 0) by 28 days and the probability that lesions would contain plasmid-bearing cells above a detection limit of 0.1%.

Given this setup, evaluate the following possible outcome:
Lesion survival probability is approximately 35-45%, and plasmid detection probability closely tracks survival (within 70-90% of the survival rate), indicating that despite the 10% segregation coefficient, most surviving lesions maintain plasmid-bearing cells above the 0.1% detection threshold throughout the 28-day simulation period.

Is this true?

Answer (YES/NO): YES